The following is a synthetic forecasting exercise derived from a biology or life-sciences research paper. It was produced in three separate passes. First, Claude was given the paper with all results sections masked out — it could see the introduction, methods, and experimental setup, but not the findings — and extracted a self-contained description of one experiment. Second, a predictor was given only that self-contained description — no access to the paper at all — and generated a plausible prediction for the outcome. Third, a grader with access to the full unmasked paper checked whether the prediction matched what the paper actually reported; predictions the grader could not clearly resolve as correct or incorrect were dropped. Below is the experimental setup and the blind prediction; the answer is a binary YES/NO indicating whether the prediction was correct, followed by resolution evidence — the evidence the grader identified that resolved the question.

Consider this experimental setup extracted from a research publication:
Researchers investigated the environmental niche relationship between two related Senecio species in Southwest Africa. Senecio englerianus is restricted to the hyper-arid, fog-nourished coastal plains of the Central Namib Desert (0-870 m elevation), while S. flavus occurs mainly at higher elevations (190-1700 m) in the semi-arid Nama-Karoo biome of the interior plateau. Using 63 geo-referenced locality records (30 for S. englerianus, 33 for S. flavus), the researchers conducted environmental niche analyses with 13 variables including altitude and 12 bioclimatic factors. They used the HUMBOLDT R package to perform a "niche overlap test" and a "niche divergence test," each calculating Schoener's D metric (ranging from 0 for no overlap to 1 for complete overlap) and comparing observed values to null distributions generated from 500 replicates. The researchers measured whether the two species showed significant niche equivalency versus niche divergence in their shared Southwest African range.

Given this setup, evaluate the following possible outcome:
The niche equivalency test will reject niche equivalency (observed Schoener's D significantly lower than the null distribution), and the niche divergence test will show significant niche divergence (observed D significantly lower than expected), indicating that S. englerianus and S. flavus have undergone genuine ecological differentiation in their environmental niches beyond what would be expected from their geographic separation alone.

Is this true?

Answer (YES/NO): NO